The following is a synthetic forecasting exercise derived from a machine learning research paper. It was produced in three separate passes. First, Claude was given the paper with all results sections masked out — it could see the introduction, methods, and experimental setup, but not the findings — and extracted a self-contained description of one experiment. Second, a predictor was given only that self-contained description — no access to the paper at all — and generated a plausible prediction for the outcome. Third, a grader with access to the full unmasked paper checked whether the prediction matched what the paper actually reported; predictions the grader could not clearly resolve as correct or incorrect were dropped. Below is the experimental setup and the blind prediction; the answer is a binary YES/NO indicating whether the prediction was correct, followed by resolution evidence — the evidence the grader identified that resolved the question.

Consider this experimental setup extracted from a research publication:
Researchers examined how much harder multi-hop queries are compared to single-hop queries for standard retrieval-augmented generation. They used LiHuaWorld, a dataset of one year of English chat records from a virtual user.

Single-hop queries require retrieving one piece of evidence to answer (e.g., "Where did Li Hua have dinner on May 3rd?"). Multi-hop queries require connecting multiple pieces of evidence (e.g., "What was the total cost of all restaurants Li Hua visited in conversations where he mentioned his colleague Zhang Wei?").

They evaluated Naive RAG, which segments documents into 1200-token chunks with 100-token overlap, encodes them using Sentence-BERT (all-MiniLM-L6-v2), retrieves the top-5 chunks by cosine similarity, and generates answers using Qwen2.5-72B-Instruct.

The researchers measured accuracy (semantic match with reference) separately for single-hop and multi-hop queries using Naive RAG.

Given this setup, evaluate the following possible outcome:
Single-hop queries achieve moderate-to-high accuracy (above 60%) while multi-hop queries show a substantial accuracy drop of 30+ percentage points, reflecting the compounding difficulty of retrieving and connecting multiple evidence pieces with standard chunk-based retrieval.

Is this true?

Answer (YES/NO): NO